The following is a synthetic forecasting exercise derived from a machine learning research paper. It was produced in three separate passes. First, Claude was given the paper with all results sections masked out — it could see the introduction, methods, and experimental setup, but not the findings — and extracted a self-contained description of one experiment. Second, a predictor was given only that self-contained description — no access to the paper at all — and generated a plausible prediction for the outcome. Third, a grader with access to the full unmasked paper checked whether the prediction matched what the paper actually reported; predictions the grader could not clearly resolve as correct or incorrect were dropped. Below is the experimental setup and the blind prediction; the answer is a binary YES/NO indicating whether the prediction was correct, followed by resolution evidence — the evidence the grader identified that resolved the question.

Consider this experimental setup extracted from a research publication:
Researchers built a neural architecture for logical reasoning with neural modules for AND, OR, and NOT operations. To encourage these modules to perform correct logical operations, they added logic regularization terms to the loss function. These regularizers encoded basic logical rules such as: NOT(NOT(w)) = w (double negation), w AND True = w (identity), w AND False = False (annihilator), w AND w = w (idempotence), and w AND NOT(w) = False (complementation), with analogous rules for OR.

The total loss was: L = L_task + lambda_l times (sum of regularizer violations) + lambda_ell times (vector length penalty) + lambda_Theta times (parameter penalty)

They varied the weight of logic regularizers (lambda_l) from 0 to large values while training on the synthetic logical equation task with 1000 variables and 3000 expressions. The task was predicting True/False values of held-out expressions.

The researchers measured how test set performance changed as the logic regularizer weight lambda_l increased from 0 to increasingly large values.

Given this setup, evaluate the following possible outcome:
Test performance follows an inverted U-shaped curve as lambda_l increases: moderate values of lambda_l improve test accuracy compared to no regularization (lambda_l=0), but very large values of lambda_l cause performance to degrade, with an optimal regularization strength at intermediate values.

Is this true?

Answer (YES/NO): YES